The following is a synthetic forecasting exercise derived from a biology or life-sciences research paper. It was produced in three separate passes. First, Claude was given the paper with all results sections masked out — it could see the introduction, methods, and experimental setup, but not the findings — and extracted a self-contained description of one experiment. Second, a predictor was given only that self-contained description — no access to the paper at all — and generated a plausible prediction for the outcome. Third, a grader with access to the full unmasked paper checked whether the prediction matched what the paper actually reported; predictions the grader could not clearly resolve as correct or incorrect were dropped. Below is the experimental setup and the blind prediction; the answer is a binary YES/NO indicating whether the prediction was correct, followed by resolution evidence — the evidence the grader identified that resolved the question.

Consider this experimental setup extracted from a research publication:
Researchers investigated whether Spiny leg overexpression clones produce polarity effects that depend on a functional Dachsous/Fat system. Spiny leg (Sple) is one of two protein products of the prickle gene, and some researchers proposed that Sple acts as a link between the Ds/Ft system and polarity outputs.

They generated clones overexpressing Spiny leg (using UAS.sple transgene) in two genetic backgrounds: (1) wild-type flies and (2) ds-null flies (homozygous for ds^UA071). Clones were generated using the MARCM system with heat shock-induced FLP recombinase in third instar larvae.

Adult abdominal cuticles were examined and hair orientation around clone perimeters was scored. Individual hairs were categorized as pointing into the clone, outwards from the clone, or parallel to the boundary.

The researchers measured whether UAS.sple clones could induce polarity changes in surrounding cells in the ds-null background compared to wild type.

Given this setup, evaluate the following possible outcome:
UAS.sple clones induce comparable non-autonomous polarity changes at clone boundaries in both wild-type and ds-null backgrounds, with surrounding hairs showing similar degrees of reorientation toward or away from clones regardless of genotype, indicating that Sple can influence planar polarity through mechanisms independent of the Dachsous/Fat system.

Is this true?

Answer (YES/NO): NO